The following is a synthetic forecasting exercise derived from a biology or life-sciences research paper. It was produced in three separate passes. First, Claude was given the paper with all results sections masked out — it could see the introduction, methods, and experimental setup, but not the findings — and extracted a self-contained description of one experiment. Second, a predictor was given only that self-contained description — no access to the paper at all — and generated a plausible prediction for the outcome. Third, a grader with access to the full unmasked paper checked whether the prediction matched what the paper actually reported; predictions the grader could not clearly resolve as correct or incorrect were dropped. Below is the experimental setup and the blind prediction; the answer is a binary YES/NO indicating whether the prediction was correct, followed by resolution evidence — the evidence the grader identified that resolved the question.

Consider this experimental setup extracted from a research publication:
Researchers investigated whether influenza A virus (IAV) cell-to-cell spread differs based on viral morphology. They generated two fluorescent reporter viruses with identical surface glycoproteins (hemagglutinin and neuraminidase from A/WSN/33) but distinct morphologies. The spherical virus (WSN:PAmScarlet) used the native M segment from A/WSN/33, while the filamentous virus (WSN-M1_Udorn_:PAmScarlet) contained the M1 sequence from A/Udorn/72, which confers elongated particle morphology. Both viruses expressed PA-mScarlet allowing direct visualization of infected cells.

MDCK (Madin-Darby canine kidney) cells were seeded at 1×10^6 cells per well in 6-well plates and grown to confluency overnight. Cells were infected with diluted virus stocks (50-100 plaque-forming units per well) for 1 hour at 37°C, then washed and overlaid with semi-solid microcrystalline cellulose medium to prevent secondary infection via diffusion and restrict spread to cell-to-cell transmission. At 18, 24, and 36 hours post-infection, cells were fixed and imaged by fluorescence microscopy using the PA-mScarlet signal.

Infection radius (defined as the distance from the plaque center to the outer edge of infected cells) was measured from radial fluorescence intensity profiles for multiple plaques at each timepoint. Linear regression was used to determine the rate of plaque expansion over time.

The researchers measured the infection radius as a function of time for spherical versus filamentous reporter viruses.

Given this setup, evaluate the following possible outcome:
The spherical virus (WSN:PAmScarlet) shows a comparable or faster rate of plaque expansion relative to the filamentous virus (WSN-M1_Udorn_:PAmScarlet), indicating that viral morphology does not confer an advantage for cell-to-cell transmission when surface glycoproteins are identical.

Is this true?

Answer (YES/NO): NO